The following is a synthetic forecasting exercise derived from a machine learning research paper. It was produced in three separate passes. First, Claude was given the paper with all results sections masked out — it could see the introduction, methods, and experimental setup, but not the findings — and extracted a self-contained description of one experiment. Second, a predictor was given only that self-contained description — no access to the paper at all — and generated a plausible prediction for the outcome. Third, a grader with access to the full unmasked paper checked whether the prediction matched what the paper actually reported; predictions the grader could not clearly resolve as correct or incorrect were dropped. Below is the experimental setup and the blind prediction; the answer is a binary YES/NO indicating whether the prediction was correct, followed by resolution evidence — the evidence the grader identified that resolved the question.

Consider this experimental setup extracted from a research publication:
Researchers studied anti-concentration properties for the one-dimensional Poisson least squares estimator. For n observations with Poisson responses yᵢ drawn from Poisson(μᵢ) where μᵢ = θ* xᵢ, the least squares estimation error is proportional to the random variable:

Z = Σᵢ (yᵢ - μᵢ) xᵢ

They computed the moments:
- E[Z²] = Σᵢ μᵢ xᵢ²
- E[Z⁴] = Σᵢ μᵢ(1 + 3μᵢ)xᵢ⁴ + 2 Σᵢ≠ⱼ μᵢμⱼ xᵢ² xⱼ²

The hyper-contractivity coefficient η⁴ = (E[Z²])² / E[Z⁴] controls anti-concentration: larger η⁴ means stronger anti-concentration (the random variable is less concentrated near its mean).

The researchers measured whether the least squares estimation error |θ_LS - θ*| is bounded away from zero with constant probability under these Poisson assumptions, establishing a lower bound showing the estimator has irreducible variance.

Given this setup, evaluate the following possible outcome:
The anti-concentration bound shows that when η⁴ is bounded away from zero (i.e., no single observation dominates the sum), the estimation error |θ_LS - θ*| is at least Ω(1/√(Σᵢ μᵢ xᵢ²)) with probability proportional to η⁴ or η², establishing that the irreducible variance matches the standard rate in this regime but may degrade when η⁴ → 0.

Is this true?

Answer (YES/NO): NO